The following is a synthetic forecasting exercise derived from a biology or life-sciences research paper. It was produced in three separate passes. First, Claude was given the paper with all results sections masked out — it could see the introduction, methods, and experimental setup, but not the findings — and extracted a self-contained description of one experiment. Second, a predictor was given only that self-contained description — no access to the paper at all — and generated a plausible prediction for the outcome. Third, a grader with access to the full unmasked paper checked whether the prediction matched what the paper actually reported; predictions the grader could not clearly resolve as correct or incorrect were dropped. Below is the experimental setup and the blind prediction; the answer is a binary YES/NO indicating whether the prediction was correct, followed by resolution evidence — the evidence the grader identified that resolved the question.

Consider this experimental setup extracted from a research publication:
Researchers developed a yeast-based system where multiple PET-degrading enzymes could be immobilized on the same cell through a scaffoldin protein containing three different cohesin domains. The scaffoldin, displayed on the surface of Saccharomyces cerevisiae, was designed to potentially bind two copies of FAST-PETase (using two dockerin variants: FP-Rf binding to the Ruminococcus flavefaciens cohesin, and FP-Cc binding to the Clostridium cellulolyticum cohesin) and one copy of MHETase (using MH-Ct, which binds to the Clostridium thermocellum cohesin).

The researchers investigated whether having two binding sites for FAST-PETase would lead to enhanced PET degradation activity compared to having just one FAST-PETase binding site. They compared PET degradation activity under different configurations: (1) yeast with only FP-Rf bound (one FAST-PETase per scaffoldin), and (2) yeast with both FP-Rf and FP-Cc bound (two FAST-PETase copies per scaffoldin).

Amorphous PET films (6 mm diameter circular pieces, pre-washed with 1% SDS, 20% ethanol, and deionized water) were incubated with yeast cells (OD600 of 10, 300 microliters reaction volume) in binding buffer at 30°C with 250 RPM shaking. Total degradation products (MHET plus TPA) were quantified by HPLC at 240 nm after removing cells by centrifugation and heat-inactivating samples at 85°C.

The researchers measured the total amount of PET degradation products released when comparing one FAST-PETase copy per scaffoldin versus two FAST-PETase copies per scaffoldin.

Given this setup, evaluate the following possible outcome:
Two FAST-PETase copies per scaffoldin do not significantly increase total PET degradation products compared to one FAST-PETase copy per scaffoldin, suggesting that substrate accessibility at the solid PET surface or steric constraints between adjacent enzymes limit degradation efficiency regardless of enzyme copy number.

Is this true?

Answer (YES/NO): NO